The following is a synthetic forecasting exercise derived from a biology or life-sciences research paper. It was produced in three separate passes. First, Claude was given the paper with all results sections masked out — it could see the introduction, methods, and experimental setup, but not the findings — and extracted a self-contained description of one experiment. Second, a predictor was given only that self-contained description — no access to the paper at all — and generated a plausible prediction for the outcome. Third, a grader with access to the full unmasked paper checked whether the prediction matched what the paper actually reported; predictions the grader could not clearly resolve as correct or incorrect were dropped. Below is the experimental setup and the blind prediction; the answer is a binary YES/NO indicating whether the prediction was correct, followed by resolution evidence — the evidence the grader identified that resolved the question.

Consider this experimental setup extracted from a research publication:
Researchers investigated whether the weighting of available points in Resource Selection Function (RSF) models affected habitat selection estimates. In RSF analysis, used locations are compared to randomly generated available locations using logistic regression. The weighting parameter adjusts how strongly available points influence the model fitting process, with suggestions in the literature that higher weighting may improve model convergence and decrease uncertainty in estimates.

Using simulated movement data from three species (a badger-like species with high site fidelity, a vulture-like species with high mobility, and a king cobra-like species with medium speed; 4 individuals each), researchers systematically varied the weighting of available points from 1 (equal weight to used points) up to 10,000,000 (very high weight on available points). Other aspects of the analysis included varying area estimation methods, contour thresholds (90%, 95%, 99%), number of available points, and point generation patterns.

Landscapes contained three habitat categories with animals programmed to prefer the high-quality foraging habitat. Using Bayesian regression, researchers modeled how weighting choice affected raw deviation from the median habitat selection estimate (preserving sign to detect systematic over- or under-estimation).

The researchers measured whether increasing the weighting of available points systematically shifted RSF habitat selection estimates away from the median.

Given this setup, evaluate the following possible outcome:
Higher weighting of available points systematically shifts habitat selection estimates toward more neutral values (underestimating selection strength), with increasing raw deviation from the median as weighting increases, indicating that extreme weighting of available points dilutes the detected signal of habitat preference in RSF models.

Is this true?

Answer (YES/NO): NO